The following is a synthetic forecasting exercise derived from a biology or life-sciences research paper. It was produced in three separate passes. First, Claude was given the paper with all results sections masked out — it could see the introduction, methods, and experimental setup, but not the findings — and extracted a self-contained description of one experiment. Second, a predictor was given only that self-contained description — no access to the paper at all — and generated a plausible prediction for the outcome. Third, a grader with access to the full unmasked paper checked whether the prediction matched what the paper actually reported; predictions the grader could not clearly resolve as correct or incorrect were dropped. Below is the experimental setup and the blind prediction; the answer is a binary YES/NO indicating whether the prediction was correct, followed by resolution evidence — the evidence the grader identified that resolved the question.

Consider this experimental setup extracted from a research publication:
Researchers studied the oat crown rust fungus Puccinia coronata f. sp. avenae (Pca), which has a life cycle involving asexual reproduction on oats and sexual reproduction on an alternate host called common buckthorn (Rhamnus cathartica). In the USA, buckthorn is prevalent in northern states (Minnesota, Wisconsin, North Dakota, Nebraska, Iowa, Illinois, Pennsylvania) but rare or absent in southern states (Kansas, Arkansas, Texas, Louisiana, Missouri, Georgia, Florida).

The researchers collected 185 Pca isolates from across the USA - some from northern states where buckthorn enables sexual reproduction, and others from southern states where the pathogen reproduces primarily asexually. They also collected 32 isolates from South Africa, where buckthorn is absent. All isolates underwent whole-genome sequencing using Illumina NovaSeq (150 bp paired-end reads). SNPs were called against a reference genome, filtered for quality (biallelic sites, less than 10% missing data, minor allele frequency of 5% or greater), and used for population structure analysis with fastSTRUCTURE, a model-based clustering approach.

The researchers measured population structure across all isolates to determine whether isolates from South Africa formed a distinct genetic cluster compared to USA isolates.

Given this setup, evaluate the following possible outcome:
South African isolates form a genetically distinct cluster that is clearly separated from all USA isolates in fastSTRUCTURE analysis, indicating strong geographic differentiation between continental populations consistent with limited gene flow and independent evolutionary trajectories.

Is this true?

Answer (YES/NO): YES